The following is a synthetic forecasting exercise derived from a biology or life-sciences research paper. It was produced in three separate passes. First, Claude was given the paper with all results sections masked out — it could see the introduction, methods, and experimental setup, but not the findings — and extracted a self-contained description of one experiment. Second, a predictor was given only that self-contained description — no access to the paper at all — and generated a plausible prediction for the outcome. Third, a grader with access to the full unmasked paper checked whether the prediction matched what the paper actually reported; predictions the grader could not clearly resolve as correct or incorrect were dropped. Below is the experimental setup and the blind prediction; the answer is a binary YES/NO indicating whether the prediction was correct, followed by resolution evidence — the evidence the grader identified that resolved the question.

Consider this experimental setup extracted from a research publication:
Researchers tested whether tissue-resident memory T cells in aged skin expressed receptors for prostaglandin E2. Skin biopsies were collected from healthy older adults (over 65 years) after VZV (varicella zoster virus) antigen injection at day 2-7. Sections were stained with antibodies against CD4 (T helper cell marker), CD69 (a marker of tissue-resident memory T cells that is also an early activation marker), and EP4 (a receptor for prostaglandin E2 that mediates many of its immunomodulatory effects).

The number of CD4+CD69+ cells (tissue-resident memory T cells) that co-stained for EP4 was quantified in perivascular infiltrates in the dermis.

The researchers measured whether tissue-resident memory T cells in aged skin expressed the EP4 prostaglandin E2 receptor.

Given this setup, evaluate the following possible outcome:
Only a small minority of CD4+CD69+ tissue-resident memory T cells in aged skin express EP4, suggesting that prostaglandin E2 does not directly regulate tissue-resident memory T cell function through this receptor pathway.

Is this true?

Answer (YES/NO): NO